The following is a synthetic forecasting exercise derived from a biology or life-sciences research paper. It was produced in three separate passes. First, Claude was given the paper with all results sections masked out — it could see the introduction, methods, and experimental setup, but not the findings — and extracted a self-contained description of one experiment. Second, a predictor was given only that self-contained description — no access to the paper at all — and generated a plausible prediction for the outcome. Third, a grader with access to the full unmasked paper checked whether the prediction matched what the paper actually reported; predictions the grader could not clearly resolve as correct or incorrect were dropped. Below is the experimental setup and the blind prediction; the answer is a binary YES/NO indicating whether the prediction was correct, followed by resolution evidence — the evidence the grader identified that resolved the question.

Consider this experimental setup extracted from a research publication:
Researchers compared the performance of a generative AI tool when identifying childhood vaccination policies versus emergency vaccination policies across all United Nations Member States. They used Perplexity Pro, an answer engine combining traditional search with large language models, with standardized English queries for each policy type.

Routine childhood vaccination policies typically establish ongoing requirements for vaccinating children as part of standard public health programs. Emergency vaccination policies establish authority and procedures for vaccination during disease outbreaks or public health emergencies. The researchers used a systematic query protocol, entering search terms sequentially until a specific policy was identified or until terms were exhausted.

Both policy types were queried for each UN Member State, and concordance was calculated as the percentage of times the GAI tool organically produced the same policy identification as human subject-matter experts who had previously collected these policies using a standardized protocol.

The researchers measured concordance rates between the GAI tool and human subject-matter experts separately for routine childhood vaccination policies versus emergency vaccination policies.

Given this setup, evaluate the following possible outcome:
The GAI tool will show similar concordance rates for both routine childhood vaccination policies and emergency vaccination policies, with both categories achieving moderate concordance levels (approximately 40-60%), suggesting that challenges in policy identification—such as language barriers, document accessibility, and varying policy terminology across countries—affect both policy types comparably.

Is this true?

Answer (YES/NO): NO